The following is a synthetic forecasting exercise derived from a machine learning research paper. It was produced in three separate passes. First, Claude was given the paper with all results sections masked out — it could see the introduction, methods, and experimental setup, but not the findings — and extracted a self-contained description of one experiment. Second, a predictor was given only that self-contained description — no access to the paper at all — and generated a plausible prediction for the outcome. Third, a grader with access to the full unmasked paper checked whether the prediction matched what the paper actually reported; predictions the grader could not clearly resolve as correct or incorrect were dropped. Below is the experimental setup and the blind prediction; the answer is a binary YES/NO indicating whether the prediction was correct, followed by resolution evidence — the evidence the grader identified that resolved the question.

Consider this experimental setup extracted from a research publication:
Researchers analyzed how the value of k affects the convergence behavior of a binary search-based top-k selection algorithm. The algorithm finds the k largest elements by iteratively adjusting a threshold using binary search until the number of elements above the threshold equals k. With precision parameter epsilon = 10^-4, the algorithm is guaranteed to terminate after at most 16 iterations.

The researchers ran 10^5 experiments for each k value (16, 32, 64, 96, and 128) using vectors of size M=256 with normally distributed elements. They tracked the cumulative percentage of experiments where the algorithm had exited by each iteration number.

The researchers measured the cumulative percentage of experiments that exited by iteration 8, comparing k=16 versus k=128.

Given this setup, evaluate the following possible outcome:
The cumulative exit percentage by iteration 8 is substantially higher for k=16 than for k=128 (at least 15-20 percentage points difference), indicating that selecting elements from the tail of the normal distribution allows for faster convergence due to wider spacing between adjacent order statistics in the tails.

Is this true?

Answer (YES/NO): YES